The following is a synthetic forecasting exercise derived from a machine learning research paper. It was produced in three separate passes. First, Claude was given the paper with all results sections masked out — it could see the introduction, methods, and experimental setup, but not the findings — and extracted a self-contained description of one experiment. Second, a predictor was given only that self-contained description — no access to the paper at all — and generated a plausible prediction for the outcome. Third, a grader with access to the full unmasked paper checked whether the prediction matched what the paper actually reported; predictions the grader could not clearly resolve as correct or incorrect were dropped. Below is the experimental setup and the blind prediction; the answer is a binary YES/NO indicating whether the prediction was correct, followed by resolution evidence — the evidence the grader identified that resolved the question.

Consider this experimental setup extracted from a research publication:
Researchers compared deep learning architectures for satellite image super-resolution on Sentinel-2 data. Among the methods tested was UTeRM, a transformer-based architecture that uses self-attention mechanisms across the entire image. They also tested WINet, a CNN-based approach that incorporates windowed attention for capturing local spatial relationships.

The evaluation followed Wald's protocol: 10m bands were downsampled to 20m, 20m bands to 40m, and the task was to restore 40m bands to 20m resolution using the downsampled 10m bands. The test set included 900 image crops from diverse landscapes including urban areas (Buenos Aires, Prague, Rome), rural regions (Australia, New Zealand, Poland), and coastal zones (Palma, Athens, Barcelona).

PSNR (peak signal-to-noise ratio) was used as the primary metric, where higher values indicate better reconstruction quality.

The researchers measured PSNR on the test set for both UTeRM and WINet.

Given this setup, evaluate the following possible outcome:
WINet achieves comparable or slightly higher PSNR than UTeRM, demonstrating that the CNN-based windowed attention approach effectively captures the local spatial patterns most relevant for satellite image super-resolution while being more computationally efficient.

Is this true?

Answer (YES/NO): NO